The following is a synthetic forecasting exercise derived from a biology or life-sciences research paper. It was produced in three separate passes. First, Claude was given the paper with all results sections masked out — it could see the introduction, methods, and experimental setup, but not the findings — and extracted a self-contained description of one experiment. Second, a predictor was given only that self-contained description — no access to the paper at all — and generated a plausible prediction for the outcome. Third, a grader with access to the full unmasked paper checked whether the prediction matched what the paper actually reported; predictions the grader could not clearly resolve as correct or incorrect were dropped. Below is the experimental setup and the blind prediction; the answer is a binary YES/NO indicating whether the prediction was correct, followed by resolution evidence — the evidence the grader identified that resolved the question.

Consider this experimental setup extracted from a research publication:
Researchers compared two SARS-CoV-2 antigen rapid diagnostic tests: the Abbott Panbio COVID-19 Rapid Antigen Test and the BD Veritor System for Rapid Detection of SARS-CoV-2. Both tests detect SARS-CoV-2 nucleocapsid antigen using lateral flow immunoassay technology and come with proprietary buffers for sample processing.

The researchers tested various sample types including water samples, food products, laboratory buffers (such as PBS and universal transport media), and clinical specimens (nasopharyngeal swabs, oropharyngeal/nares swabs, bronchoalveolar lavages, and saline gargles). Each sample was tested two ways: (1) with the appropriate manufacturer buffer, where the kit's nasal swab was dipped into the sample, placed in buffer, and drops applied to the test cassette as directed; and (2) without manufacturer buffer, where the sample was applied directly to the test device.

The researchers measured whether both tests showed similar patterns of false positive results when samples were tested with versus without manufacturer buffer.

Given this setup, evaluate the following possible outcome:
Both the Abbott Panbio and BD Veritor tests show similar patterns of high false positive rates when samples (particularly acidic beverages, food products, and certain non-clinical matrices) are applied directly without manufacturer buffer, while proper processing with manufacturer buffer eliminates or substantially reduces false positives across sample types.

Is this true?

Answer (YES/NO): NO